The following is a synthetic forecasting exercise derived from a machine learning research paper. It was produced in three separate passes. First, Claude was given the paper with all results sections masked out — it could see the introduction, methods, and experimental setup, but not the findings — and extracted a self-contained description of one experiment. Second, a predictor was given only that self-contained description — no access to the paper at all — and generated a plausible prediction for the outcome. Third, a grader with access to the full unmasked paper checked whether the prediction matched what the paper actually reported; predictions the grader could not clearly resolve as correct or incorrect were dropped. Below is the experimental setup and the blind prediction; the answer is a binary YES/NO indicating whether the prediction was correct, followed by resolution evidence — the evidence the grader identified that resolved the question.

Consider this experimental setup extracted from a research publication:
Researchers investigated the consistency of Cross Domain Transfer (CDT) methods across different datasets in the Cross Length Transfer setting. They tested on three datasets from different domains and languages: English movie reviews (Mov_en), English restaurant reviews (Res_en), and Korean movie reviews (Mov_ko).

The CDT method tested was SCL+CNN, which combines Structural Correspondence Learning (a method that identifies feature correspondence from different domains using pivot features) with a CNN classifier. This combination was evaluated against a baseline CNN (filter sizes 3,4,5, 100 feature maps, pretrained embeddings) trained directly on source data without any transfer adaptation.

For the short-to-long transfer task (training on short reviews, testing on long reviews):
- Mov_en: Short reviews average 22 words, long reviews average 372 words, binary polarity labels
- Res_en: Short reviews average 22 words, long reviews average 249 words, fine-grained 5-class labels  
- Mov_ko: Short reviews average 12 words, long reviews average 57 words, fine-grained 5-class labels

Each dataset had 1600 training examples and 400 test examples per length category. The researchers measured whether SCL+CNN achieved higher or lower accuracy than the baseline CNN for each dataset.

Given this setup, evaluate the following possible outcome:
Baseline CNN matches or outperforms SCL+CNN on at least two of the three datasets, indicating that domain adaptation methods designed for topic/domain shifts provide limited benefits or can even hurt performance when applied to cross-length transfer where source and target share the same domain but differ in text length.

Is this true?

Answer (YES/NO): YES